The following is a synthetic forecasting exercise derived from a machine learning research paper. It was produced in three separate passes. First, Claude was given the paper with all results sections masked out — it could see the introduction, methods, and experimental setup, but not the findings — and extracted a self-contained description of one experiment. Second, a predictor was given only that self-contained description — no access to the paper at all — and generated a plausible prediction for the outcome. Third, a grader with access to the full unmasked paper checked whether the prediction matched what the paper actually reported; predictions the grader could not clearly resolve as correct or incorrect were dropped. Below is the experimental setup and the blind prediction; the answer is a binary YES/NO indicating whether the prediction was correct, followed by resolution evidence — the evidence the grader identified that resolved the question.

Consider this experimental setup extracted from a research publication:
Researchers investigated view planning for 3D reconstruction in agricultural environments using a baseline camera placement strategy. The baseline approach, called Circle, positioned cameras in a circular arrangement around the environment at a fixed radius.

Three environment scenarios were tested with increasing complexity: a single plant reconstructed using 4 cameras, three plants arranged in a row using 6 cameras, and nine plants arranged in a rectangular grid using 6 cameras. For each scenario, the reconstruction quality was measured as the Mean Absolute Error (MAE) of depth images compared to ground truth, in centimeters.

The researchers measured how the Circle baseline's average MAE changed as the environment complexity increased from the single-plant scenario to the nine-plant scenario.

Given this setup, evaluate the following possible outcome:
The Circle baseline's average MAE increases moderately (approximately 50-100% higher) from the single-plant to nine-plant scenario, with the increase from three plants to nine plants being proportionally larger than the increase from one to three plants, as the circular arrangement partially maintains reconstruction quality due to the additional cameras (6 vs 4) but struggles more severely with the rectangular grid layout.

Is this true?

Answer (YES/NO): NO